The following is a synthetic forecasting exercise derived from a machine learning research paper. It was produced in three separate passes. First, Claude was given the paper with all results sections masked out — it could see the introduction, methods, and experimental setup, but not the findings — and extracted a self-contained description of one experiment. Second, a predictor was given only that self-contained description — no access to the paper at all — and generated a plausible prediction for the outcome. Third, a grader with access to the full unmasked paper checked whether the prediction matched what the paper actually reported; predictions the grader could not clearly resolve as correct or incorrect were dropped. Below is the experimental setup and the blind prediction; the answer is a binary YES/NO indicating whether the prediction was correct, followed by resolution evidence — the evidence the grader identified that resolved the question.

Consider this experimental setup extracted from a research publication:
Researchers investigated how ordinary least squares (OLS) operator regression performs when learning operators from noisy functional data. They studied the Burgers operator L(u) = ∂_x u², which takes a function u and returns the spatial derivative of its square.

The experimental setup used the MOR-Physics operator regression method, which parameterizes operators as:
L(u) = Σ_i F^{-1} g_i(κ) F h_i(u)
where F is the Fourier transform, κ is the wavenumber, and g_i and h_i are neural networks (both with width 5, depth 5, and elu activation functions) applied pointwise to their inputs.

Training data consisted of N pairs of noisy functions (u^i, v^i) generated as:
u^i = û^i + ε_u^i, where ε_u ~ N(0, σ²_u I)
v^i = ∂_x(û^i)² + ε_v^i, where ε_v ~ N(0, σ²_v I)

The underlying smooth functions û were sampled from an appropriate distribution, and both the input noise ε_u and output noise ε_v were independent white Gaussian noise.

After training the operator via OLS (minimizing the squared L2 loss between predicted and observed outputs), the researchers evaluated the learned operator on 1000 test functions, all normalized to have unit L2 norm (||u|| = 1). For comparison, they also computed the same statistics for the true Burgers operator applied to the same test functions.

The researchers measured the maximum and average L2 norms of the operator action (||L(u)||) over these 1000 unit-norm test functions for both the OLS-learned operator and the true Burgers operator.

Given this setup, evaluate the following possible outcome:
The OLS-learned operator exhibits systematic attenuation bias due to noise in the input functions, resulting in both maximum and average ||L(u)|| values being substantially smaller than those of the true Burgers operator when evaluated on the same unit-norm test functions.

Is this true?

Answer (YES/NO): YES